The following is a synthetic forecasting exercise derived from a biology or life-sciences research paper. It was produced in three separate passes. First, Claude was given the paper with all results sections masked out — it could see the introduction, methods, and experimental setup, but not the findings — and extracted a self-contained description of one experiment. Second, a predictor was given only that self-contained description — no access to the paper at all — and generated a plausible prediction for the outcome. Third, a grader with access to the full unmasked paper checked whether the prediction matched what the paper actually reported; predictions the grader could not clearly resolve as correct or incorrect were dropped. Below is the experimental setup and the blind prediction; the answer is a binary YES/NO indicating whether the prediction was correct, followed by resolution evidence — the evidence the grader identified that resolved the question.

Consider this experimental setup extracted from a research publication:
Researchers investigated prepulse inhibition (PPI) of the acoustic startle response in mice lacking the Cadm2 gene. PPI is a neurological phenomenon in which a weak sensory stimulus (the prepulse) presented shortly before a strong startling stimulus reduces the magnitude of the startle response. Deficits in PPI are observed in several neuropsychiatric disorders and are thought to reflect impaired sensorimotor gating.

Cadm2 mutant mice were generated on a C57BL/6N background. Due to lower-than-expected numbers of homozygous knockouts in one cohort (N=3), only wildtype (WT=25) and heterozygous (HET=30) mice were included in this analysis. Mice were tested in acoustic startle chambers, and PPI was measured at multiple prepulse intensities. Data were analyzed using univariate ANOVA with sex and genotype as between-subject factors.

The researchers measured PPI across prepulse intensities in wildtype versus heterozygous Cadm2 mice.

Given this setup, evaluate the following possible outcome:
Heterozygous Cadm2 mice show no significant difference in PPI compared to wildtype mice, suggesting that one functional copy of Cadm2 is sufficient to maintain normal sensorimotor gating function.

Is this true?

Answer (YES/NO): NO